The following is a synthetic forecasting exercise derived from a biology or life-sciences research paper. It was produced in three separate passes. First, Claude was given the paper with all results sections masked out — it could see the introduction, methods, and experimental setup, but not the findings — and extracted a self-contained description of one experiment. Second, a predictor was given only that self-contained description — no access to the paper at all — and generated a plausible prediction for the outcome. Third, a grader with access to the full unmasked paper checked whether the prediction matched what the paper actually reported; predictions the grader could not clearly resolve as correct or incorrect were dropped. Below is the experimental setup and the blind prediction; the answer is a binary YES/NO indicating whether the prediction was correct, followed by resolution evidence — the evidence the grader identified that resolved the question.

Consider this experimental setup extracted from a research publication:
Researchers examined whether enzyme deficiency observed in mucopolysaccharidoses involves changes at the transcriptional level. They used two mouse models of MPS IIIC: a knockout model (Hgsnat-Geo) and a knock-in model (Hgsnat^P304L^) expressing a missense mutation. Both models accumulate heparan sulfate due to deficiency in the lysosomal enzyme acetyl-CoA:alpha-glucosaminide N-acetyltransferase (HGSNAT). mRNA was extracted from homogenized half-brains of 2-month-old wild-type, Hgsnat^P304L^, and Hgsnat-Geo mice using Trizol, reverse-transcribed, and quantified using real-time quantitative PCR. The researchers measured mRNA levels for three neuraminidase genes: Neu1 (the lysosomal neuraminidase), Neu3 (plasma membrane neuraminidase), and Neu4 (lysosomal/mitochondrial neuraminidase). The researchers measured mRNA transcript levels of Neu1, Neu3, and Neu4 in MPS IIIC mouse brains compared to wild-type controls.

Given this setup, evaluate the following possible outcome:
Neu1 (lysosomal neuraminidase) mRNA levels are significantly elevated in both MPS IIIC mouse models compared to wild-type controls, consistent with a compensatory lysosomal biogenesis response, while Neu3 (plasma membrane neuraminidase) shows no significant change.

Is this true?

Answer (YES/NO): NO